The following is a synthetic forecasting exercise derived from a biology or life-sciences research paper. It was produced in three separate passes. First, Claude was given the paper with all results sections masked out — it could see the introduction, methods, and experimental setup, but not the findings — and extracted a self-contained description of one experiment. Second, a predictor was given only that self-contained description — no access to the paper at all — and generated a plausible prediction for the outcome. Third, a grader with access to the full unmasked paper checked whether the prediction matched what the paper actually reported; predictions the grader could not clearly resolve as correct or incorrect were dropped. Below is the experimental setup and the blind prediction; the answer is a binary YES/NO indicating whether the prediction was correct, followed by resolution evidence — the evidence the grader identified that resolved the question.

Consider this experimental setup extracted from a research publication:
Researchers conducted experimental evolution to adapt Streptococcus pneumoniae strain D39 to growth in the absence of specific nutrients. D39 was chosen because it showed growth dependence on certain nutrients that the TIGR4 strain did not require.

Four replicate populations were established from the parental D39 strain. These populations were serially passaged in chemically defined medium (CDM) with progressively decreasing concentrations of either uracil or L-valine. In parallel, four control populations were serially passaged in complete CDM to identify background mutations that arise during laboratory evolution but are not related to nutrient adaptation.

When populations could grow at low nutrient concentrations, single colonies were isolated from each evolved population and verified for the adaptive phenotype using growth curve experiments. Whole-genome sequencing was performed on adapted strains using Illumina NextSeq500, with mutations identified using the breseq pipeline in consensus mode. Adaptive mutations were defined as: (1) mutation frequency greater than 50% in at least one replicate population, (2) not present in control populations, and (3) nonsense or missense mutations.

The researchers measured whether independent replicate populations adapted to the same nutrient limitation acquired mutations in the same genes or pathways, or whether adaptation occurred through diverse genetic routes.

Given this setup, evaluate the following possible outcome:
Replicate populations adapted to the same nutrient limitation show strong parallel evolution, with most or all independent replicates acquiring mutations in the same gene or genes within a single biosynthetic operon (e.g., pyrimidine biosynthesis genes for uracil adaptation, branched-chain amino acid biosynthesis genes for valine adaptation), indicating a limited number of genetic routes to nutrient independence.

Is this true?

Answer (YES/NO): YES